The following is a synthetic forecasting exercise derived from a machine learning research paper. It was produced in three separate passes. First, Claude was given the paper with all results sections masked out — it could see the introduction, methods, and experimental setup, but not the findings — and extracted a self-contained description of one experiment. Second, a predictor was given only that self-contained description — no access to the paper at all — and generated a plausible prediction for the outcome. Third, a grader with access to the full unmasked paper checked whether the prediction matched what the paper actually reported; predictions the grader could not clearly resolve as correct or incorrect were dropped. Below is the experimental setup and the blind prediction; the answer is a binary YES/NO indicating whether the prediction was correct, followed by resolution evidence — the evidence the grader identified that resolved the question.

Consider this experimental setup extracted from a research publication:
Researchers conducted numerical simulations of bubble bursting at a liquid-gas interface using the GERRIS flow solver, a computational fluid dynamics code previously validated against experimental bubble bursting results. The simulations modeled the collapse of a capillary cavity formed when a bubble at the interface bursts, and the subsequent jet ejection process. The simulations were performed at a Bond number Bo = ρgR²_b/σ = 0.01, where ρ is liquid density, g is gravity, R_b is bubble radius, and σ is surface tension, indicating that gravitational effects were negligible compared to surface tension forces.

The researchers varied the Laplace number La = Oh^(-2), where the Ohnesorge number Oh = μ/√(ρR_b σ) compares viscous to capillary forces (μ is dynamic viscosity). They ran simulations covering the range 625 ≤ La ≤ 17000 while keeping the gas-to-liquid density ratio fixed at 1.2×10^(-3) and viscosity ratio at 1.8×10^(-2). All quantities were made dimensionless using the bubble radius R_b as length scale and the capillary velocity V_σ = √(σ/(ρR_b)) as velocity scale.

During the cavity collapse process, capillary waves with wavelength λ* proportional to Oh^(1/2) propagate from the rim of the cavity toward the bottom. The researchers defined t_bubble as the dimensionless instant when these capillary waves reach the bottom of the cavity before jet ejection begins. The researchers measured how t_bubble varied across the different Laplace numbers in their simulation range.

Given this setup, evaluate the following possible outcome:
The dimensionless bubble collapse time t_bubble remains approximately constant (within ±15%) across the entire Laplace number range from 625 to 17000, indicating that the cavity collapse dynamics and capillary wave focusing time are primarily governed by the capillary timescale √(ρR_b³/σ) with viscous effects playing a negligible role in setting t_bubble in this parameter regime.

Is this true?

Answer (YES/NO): YES